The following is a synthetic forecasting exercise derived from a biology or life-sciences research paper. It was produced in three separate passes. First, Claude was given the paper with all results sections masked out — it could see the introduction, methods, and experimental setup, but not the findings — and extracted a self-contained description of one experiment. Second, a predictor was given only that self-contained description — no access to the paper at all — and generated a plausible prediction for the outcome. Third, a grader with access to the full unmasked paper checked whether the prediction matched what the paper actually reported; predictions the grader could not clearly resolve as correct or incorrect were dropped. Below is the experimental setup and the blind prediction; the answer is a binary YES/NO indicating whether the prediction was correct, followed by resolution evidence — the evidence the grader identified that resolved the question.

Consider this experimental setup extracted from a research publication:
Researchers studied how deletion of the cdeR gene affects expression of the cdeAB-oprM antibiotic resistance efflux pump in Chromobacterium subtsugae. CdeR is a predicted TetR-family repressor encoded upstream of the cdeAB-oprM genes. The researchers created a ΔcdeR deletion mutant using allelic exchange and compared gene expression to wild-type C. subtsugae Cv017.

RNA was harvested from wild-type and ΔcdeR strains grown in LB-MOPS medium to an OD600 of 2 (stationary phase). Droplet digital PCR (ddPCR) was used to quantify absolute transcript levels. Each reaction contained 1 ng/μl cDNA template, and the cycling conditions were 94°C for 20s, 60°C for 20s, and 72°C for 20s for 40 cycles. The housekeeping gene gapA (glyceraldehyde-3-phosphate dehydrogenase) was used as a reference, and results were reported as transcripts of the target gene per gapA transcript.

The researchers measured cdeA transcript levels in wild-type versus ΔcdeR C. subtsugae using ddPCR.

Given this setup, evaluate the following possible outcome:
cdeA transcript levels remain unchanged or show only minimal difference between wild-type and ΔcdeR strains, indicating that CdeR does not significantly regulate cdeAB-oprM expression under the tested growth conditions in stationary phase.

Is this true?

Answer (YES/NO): NO